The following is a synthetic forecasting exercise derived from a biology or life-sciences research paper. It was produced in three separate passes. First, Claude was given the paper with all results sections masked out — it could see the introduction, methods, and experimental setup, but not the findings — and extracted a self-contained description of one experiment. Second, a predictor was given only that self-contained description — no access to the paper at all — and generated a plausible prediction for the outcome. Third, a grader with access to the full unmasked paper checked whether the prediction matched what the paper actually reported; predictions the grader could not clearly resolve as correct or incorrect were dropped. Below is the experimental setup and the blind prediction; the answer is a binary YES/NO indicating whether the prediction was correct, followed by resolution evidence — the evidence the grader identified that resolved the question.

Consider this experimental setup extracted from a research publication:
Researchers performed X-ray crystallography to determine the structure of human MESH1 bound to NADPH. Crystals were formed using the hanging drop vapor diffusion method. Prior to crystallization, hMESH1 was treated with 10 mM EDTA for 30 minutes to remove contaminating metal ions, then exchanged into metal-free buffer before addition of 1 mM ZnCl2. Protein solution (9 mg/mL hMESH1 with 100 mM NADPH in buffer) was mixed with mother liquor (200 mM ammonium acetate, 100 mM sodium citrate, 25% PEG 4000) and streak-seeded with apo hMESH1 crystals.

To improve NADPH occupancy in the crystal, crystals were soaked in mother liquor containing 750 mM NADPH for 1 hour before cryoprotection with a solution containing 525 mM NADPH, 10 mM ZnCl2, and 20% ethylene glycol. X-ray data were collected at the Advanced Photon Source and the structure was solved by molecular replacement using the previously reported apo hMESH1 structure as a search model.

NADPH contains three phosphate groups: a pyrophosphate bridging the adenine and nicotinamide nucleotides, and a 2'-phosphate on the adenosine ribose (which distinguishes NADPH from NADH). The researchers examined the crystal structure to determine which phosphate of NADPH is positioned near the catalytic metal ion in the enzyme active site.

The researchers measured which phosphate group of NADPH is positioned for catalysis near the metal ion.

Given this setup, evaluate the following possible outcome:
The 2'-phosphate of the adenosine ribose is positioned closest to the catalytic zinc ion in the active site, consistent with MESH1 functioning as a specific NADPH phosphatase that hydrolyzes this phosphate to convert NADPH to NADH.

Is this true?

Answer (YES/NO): YES